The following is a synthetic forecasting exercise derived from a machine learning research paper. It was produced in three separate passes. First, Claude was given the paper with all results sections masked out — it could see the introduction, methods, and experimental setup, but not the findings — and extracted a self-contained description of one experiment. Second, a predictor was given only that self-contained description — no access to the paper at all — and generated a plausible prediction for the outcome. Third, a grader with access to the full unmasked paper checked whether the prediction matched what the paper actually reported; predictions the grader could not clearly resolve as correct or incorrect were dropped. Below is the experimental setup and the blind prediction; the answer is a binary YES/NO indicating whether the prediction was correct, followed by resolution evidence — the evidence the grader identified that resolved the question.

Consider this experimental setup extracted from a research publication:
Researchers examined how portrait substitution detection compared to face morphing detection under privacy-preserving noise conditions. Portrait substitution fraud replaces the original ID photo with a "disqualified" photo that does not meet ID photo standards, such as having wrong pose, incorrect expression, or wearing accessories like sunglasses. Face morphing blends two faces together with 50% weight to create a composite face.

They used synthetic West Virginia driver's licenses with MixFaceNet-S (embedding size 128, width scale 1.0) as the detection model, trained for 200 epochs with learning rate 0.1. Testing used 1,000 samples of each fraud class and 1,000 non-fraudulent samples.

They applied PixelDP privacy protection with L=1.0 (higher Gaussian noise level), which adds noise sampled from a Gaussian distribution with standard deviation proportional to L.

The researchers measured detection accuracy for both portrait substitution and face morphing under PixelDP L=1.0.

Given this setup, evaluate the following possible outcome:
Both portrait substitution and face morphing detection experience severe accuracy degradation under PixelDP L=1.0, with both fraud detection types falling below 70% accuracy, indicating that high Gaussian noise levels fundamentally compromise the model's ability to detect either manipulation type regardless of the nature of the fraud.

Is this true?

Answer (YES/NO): NO